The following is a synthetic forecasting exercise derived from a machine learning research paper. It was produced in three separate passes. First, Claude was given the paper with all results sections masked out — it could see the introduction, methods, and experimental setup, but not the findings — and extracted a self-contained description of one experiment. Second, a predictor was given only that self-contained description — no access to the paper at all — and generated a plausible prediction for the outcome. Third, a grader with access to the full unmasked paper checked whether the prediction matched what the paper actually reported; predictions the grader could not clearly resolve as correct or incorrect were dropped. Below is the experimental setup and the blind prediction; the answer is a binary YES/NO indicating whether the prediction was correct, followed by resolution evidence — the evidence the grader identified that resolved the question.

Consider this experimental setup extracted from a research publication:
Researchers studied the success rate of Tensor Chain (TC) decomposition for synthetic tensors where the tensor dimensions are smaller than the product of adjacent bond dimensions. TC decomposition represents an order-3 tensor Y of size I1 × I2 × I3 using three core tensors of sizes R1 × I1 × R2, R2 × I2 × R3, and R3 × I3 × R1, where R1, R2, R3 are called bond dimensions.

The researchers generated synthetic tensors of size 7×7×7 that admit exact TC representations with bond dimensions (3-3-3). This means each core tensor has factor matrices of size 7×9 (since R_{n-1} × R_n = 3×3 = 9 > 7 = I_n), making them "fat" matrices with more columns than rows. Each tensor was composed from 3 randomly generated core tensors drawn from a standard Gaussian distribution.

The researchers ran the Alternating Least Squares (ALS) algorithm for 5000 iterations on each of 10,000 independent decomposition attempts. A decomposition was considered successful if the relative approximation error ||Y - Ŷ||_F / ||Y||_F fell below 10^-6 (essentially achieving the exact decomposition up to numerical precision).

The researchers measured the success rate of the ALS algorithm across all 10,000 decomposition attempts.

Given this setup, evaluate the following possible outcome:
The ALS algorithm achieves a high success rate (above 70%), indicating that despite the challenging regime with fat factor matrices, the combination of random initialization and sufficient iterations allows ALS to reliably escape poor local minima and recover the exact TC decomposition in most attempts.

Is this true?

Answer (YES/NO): NO